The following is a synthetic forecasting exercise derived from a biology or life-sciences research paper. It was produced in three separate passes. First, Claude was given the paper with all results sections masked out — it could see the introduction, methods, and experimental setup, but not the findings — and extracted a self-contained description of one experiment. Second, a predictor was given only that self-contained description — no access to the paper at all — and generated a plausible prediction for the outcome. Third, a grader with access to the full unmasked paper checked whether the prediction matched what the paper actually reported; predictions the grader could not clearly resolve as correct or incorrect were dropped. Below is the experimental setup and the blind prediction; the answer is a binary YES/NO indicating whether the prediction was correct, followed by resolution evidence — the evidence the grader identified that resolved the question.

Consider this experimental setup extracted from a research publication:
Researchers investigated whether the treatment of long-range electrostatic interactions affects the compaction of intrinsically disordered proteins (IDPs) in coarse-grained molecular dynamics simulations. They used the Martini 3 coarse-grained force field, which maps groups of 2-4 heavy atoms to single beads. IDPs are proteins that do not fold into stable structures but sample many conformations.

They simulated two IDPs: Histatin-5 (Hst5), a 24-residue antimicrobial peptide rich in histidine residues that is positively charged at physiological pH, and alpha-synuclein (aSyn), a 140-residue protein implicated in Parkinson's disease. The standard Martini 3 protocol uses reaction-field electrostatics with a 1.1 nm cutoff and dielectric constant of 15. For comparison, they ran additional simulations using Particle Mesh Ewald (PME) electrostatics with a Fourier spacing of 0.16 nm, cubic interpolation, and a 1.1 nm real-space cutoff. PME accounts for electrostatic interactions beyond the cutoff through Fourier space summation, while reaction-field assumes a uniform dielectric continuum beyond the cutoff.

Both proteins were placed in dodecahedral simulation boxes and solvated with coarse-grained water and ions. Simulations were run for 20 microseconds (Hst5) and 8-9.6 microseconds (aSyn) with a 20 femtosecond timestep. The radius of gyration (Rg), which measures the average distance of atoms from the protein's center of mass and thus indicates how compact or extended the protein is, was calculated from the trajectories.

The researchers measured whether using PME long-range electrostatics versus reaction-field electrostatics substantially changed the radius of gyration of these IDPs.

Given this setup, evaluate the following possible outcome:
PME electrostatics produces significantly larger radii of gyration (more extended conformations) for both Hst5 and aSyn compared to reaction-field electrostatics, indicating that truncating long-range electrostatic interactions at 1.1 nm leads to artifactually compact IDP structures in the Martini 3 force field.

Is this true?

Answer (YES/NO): NO